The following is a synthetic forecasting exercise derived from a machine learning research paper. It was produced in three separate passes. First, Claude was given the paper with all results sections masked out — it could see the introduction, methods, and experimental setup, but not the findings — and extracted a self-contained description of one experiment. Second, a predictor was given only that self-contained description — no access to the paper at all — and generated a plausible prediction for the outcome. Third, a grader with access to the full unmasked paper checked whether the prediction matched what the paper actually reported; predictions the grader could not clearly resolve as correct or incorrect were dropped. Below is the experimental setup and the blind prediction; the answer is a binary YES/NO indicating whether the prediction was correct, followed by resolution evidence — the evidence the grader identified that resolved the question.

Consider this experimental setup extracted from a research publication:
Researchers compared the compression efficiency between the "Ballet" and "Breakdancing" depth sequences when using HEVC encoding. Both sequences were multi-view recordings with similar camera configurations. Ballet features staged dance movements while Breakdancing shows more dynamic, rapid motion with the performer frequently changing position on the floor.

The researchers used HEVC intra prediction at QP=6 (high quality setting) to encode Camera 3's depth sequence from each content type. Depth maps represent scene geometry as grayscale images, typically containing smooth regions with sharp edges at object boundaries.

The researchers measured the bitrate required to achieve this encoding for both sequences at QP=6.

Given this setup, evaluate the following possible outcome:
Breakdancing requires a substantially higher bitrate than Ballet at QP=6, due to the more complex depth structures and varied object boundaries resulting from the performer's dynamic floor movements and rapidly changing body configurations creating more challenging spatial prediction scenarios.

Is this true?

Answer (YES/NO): YES